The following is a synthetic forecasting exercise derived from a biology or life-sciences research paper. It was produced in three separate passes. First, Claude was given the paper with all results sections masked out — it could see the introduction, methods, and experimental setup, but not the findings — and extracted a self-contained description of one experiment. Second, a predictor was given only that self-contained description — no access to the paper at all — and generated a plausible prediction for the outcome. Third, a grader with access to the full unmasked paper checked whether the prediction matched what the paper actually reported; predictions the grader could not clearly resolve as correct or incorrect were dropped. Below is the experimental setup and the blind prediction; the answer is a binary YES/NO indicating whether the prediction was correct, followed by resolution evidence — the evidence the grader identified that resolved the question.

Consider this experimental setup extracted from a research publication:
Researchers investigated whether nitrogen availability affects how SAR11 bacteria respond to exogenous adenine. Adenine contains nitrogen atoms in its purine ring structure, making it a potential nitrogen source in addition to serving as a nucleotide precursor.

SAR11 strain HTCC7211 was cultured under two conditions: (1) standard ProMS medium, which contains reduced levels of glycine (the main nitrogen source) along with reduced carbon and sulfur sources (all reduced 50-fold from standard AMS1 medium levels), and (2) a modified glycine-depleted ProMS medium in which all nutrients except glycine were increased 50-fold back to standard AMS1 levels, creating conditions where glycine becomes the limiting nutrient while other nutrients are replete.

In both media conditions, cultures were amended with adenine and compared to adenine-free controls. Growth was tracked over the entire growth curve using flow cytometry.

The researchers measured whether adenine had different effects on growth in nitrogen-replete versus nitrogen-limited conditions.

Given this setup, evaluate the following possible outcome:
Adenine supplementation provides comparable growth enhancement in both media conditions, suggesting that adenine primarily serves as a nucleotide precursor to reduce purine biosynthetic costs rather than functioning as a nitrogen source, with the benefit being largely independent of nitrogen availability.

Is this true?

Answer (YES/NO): NO